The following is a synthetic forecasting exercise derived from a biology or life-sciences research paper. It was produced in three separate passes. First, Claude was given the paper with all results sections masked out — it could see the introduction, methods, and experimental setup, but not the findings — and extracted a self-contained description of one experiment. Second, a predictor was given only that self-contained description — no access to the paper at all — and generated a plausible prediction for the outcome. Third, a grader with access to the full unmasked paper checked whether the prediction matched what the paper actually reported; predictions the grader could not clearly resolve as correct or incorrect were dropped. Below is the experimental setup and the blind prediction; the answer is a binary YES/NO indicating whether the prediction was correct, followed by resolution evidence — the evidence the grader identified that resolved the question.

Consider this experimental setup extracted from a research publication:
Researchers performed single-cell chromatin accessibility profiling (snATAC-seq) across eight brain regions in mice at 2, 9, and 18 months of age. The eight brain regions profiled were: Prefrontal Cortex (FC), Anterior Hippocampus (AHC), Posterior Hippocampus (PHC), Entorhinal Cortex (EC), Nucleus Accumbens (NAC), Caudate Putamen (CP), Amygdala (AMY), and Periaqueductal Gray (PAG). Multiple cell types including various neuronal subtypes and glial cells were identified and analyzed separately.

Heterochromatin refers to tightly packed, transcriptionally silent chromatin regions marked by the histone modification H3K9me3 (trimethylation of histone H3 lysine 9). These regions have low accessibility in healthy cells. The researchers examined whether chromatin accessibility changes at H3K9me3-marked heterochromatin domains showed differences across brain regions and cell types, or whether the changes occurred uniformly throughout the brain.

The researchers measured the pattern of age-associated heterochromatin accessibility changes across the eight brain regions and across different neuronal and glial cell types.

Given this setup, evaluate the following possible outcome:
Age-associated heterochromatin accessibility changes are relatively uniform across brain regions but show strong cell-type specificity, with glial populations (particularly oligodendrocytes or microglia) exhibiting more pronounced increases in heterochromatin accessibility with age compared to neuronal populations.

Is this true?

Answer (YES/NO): NO